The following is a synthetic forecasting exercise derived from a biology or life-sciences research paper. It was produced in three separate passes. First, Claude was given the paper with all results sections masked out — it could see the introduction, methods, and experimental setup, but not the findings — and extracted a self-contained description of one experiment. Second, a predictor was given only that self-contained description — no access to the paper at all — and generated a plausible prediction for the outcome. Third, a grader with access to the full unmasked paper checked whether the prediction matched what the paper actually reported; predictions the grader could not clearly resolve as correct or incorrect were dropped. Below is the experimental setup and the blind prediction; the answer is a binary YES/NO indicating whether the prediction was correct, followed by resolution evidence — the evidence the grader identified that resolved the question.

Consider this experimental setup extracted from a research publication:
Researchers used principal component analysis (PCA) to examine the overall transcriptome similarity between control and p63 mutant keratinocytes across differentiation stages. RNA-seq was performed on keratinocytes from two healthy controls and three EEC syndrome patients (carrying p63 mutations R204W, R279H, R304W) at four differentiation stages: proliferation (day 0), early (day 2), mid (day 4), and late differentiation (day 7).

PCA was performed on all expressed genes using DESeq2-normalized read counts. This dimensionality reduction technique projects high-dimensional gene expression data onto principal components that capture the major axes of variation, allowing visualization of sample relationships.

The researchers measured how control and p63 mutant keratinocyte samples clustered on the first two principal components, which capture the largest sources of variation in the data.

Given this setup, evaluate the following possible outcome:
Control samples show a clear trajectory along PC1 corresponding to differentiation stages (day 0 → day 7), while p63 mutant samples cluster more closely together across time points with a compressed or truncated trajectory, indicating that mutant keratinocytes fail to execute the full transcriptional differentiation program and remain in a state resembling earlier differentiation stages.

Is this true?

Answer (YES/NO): YES